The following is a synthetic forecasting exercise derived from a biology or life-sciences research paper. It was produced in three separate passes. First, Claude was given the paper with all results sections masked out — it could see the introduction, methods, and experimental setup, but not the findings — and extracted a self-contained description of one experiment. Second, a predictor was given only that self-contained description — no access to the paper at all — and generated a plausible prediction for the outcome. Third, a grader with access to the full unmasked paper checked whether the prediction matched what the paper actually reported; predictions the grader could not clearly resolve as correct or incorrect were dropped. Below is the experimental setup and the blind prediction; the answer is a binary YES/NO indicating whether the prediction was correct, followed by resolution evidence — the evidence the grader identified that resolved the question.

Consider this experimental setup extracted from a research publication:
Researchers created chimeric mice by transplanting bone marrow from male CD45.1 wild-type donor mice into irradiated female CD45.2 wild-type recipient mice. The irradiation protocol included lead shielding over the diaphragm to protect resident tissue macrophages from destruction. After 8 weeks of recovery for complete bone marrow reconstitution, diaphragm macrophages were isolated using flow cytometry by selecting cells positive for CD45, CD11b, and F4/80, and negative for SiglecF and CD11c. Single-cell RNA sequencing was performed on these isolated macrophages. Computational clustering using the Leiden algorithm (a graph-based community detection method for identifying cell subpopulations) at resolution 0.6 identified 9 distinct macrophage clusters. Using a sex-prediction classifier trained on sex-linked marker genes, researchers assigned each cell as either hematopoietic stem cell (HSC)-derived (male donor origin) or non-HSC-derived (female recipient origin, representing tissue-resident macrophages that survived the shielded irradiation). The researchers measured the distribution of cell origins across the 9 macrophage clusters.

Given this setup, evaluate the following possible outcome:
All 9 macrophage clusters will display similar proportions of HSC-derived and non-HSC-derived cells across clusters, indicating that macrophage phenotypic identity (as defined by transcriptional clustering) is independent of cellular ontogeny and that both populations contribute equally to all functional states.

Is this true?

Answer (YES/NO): NO